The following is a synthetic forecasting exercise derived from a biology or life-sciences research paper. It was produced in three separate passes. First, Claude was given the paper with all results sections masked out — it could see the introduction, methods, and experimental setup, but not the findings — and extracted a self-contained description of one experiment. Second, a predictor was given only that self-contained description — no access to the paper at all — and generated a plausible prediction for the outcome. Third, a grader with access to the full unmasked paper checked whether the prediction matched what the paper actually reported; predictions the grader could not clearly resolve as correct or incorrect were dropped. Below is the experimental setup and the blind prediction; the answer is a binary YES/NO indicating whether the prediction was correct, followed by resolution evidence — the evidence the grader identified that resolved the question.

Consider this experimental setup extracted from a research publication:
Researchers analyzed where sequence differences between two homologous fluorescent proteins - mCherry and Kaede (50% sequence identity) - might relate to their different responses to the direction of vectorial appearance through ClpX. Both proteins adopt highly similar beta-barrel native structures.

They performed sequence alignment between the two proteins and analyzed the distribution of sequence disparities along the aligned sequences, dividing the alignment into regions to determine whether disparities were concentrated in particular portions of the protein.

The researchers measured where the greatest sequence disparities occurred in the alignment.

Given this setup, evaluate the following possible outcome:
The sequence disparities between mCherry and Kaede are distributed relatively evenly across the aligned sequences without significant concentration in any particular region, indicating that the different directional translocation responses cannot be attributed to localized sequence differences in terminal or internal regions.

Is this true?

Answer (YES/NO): NO